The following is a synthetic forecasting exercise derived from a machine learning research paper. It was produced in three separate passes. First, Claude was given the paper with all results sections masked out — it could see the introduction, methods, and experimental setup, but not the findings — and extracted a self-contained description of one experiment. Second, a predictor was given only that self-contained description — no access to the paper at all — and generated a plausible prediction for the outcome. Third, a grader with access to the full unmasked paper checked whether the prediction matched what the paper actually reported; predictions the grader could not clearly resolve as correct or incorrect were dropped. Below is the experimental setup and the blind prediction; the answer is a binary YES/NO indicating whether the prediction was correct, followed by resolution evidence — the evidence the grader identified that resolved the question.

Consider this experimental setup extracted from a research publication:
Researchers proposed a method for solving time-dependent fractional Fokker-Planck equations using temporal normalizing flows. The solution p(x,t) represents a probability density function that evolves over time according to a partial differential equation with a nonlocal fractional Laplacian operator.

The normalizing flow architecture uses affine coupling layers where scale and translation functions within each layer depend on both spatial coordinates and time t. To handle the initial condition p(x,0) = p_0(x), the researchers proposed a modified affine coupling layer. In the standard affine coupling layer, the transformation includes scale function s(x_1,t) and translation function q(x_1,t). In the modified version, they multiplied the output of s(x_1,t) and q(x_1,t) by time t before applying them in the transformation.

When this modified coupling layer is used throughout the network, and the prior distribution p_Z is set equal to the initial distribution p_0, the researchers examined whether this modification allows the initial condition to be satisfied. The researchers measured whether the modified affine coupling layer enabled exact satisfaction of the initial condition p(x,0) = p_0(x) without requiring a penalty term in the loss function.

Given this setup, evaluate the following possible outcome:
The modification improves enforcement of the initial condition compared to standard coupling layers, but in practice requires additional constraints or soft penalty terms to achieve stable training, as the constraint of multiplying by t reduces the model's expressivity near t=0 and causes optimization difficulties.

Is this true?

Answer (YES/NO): NO